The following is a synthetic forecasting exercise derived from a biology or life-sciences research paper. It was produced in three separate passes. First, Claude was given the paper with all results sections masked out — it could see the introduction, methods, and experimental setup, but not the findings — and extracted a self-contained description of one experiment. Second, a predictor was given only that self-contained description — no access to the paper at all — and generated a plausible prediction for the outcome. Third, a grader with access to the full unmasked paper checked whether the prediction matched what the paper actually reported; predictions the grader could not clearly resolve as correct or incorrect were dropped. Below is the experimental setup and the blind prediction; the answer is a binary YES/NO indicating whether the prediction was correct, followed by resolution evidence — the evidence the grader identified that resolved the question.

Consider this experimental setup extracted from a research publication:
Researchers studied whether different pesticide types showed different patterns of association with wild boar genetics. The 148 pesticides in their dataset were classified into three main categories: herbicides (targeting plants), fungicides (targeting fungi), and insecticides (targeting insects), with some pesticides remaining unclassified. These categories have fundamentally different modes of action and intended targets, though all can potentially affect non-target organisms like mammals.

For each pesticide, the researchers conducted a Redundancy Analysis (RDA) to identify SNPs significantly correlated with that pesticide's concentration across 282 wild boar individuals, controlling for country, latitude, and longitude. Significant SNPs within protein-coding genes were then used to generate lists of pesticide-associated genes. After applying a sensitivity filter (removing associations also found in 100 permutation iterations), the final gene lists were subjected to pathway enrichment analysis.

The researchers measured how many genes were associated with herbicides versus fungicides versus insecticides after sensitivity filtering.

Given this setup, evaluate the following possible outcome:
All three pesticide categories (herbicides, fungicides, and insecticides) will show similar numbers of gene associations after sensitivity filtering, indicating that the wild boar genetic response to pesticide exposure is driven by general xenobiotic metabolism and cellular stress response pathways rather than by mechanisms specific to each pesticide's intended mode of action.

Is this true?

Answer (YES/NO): NO